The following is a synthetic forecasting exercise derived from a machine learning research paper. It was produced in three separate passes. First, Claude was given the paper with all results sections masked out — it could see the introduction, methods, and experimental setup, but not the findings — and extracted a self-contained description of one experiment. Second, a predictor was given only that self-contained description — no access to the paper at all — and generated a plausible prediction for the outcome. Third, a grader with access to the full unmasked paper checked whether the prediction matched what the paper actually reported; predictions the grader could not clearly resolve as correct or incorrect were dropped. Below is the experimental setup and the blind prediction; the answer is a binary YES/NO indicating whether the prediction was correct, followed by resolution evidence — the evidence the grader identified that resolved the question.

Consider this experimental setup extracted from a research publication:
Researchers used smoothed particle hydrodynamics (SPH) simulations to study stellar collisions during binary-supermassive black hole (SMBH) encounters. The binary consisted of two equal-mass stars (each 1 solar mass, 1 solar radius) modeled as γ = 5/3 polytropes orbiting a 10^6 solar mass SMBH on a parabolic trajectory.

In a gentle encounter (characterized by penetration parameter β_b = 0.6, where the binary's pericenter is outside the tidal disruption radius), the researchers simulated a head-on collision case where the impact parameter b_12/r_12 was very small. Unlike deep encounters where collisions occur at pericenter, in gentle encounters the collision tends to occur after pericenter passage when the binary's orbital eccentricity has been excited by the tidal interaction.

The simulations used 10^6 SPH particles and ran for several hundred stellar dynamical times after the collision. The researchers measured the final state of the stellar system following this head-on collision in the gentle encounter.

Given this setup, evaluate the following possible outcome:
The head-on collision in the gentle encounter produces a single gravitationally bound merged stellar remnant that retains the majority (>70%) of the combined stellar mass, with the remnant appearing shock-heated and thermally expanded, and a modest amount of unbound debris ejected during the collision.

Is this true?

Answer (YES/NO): YES